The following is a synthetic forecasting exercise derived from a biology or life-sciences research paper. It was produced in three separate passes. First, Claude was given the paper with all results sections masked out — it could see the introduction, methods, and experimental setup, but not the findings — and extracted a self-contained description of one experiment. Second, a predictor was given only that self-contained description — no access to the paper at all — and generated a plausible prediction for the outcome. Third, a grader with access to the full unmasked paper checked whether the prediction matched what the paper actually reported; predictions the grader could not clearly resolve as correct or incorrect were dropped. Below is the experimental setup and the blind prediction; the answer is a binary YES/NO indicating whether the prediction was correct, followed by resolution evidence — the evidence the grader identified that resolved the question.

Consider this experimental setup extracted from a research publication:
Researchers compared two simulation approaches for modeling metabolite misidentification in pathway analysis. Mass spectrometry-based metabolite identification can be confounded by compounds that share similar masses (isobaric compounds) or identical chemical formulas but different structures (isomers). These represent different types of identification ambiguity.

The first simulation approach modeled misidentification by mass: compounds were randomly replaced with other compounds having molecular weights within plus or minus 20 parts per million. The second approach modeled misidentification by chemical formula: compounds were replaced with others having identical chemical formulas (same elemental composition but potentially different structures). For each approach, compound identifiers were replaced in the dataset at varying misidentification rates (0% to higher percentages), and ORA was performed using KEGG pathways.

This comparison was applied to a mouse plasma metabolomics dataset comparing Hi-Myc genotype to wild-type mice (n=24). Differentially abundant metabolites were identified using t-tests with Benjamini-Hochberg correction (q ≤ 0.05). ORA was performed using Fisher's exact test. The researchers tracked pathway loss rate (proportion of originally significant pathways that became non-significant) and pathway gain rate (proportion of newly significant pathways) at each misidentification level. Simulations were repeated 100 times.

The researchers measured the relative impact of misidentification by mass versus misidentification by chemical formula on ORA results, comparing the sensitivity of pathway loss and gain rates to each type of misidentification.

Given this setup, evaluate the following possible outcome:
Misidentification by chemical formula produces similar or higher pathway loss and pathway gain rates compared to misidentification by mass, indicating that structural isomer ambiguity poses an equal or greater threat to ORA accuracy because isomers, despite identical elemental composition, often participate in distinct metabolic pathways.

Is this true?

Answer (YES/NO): YES